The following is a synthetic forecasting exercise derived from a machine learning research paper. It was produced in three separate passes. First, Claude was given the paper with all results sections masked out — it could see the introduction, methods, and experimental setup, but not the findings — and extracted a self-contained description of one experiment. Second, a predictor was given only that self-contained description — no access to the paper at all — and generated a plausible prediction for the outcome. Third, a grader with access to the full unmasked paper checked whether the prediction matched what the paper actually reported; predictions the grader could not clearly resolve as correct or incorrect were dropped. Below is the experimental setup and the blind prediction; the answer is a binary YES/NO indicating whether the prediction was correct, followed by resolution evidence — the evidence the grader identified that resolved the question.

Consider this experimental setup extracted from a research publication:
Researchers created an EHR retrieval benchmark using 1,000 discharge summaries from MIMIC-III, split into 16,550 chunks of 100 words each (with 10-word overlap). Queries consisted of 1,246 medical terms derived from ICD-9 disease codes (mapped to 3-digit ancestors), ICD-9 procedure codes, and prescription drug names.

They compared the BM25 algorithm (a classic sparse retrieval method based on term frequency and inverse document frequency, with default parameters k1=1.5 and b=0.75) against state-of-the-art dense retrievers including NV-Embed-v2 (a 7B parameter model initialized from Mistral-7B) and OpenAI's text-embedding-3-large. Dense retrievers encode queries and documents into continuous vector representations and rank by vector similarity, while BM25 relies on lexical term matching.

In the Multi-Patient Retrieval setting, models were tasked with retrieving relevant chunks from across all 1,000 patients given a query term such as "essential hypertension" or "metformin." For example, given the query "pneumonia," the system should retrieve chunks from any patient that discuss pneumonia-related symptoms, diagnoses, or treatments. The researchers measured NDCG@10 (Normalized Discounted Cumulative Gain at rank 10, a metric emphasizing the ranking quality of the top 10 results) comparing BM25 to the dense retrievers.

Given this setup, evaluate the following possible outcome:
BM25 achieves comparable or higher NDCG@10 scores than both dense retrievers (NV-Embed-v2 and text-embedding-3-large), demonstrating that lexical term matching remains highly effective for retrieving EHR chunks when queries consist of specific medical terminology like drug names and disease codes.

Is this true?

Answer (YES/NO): NO